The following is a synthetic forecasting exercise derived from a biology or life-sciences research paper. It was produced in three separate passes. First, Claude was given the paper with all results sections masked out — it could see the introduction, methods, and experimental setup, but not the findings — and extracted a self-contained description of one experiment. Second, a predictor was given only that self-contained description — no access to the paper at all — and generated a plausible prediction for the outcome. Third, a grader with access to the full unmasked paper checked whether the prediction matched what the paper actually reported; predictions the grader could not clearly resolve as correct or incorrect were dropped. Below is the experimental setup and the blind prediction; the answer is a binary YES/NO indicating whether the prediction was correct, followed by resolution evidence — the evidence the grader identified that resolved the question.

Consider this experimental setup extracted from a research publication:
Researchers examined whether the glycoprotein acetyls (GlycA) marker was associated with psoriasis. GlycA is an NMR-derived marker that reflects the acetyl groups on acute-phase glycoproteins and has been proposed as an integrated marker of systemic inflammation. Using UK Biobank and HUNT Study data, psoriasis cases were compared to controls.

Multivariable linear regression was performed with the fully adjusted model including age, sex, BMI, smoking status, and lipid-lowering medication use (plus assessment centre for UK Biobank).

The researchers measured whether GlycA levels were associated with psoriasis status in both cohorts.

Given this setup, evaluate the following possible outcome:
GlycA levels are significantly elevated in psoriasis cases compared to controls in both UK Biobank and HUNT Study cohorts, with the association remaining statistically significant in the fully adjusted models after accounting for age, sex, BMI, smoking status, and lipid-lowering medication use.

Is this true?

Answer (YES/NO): YES